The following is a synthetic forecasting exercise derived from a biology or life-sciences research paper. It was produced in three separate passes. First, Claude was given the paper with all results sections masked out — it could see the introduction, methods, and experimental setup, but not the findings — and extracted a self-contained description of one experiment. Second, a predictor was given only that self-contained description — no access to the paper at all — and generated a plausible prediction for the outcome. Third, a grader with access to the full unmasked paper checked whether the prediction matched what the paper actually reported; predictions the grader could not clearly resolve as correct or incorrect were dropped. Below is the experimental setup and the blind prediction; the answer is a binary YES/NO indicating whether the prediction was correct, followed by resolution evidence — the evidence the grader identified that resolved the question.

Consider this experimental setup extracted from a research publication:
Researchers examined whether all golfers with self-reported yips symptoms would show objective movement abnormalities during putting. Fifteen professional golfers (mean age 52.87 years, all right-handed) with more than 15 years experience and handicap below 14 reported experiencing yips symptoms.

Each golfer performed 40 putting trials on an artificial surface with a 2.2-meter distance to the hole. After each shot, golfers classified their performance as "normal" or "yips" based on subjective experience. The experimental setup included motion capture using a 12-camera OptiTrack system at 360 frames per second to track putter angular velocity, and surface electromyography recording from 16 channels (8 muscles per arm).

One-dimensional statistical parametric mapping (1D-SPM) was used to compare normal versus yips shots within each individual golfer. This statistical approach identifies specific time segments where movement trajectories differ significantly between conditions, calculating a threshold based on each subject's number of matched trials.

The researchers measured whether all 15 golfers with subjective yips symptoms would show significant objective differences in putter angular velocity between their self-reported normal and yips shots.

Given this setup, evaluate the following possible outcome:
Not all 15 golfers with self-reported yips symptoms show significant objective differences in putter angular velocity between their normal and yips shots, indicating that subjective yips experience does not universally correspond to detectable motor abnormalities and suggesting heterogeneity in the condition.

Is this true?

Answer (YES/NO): YES